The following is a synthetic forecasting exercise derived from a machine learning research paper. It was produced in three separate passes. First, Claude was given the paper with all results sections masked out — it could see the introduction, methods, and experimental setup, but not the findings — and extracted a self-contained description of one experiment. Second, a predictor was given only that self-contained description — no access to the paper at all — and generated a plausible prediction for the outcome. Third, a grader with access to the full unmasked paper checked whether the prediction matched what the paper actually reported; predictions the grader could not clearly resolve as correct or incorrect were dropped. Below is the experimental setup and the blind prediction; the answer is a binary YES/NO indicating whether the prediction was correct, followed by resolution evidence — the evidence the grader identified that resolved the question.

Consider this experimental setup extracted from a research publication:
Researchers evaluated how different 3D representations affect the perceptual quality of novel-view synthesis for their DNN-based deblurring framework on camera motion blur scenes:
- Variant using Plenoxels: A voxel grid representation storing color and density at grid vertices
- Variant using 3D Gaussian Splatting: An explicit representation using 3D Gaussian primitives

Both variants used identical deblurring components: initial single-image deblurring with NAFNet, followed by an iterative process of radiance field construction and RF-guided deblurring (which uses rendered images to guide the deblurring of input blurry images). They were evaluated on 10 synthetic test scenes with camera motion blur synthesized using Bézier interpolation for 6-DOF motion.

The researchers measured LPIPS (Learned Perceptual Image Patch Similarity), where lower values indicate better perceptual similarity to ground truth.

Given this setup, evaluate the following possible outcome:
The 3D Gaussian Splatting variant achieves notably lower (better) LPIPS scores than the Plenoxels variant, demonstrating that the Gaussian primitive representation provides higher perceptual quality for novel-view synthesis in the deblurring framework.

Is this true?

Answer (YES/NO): NO